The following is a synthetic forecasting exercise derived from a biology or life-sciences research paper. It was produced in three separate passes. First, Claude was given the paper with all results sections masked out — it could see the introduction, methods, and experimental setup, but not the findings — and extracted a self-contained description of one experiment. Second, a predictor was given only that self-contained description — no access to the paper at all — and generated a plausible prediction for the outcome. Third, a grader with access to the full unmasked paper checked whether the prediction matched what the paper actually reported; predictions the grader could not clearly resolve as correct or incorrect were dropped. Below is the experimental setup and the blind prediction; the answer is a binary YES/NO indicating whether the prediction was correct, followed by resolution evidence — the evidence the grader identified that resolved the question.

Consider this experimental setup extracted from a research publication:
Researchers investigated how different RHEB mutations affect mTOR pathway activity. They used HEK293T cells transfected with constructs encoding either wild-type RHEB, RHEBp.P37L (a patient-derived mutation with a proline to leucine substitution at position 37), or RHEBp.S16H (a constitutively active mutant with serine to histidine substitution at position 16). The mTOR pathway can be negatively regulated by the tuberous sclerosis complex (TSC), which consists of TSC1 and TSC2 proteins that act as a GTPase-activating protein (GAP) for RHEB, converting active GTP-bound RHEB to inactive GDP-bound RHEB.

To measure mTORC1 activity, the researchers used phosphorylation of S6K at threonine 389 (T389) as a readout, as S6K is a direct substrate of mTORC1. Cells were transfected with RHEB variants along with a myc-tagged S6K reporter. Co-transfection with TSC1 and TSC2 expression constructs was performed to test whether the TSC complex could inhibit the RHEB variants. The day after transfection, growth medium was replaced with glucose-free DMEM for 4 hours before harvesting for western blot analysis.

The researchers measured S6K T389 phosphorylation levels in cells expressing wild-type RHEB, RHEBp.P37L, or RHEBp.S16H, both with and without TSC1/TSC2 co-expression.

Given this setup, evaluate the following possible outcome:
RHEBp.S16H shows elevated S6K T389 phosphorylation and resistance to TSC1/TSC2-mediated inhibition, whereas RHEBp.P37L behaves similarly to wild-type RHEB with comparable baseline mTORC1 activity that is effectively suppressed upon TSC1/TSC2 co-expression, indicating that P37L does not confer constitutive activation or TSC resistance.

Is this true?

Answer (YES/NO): NO